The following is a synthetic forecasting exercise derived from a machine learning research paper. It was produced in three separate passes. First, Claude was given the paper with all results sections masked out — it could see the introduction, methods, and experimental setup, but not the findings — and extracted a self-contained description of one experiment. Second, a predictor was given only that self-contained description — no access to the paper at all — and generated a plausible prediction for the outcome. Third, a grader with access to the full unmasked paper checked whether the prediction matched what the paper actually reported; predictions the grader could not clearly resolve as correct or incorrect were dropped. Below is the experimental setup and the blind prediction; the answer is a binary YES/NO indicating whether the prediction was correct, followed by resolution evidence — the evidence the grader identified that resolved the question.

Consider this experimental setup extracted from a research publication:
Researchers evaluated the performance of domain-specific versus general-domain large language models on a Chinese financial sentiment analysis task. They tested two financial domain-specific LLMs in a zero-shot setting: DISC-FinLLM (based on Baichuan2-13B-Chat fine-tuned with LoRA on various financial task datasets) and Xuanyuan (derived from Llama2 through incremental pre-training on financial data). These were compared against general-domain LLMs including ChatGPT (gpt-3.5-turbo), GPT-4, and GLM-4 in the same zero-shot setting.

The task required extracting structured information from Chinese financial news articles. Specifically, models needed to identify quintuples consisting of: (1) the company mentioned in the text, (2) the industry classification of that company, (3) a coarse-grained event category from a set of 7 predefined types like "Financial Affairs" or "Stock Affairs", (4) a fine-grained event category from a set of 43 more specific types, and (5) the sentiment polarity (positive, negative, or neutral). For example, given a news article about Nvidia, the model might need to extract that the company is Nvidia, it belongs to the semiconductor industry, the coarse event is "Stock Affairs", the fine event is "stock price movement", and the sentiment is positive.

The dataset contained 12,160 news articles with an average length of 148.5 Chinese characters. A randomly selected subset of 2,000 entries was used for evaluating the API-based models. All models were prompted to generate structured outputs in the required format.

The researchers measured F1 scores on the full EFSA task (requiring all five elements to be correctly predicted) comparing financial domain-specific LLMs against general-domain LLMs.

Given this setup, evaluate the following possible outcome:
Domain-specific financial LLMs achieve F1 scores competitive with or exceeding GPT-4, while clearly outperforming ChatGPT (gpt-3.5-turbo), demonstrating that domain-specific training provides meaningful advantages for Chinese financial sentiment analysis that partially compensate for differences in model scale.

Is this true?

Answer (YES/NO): NO